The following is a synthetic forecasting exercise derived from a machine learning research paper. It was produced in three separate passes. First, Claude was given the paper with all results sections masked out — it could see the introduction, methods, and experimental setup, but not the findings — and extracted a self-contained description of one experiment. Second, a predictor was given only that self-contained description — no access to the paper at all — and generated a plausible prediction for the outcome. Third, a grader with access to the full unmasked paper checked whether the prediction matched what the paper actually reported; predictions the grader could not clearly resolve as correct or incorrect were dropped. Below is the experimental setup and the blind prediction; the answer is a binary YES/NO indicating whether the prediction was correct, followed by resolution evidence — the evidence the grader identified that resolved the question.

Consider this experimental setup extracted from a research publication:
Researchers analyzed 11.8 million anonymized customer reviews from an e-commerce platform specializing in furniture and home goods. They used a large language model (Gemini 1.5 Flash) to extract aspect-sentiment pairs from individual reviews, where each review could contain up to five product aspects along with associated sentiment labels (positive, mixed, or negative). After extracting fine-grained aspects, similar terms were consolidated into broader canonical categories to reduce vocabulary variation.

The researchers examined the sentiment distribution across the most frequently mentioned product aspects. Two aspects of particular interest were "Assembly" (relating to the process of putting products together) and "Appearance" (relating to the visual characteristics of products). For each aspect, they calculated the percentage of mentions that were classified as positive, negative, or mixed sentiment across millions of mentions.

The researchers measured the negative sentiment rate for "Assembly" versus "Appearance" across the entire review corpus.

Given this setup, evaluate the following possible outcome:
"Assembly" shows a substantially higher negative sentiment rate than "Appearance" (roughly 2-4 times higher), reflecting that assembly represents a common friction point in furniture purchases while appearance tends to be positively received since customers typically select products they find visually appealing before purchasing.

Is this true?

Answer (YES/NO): NO